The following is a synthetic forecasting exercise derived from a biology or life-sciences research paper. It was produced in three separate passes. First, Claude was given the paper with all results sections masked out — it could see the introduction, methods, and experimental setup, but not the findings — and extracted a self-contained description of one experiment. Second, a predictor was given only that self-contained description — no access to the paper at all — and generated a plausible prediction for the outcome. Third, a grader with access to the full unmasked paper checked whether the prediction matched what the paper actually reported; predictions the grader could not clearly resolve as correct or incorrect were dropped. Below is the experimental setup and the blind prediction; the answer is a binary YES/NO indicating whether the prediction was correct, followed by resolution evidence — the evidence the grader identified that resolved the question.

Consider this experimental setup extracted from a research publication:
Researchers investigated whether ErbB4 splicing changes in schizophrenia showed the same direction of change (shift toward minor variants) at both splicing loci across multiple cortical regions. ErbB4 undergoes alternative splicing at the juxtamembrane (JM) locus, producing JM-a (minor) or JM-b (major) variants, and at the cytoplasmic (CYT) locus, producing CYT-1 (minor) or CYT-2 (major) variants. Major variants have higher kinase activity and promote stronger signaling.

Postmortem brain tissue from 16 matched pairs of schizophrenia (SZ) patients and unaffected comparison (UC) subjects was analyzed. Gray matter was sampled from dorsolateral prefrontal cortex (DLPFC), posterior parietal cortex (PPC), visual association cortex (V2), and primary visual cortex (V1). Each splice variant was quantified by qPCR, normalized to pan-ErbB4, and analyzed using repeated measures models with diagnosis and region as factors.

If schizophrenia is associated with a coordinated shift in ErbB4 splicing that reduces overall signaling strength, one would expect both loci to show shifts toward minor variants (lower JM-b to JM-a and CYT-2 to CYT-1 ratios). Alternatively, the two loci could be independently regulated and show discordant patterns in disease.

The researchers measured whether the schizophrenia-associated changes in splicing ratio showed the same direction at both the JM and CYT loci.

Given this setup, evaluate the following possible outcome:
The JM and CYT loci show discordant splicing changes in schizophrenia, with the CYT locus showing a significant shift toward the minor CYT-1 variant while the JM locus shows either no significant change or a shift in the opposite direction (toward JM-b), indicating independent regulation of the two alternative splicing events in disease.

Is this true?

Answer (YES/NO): NO